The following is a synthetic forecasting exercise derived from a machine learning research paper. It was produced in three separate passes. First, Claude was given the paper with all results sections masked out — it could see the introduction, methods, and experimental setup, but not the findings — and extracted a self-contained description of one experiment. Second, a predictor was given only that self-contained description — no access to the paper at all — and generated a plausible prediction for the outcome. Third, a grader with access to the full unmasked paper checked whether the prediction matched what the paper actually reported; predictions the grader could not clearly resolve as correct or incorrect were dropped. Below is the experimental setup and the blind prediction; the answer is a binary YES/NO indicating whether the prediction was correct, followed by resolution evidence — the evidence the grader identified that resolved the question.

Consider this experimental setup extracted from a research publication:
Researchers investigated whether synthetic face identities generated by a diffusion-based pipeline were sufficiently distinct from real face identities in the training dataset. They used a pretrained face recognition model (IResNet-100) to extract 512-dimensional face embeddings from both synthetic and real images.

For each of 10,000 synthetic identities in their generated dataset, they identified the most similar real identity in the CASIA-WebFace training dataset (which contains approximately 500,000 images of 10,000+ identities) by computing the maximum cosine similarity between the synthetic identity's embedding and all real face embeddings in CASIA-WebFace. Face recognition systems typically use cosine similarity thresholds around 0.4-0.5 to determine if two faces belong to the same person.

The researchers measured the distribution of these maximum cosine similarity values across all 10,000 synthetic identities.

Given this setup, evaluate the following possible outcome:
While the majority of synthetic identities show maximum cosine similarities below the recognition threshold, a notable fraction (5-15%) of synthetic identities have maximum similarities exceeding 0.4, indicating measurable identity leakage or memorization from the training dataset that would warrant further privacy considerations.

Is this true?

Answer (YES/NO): NO